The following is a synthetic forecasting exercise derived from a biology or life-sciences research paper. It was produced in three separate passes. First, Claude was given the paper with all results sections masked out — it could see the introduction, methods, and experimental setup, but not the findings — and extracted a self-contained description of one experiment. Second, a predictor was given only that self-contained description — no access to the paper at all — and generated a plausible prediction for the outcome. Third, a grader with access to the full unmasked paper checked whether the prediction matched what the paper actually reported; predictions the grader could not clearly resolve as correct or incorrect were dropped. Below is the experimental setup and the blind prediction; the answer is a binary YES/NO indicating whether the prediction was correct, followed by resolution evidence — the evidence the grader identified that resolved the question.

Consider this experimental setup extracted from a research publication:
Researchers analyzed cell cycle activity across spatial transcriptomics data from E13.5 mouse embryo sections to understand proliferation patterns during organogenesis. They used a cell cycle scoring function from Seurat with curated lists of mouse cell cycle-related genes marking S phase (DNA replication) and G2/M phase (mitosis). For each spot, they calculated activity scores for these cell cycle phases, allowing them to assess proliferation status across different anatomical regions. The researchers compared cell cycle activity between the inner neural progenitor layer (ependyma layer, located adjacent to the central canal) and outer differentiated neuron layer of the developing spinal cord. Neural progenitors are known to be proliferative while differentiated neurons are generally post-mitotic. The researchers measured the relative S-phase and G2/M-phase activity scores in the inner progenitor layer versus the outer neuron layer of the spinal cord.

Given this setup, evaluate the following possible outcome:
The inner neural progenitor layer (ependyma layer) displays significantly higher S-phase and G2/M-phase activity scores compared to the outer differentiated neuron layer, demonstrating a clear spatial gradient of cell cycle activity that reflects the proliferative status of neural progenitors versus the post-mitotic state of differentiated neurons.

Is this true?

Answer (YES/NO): YES